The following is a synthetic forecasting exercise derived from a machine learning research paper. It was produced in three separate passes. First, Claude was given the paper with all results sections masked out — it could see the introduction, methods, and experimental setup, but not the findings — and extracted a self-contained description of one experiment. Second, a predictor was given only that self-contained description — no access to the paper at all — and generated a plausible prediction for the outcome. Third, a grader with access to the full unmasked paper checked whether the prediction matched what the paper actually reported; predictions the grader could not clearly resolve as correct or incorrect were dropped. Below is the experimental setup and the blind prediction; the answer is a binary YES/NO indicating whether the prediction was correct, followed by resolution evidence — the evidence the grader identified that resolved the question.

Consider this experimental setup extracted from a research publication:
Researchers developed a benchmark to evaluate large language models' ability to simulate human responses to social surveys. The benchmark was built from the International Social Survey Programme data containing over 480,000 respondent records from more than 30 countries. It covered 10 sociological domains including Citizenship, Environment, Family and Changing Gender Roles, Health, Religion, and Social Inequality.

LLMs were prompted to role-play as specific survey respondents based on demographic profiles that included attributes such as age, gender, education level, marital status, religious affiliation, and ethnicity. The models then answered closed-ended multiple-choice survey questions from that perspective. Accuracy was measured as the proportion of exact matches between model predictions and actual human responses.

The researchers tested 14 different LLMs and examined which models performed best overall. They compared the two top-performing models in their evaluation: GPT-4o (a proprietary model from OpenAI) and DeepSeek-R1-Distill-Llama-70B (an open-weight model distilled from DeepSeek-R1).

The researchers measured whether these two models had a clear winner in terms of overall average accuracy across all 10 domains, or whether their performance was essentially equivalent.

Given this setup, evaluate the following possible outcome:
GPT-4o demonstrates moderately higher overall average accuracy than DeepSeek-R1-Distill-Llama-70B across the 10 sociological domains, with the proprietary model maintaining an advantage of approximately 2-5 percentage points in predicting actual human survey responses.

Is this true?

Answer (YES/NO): NO